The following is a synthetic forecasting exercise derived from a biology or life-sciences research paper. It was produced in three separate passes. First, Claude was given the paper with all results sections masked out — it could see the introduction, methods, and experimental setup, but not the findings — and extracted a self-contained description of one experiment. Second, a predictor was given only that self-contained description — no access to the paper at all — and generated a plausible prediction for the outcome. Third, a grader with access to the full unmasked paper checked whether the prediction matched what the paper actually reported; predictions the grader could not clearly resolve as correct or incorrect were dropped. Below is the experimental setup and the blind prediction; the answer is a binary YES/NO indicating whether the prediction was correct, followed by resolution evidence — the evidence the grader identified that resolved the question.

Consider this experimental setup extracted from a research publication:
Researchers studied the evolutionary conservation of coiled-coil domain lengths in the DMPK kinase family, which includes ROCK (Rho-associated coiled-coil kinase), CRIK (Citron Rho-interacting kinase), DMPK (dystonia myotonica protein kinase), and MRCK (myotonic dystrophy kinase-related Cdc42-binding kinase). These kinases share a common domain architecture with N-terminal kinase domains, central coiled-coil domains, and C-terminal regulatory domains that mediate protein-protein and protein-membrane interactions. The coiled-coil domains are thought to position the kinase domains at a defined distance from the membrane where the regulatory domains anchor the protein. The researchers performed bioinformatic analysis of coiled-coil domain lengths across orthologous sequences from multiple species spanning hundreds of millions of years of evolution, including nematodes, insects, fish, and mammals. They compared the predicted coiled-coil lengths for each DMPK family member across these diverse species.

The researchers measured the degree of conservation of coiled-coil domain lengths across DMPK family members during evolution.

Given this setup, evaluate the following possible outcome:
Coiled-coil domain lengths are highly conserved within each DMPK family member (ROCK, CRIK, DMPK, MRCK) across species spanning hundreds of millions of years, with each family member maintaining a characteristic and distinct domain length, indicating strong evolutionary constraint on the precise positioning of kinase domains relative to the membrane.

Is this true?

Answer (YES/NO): YES